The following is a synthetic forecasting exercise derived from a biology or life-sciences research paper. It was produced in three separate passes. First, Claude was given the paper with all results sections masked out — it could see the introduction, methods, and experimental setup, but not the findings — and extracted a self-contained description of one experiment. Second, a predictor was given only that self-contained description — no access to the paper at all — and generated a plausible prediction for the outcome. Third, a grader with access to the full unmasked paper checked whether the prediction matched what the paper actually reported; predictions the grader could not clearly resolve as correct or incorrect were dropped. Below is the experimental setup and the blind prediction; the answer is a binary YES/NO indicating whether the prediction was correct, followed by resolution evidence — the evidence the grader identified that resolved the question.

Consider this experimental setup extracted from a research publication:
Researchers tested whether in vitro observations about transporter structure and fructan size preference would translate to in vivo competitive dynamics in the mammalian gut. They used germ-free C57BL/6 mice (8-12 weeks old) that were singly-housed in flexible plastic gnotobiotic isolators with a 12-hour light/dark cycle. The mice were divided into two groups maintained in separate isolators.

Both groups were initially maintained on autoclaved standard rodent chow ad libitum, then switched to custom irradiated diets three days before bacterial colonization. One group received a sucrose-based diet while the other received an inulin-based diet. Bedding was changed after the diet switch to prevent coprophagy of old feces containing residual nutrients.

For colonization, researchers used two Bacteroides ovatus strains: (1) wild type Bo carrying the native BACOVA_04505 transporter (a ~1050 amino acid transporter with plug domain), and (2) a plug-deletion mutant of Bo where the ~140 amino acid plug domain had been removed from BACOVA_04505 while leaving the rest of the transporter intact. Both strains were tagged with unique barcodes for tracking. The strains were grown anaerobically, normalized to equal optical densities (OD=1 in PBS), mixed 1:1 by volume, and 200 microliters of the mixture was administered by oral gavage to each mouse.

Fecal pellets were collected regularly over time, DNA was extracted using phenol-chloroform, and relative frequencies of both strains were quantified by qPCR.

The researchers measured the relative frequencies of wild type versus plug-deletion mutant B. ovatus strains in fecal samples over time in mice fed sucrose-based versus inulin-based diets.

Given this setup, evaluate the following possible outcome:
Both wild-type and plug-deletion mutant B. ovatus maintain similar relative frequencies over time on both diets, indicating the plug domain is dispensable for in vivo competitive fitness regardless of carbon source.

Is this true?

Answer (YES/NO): NO